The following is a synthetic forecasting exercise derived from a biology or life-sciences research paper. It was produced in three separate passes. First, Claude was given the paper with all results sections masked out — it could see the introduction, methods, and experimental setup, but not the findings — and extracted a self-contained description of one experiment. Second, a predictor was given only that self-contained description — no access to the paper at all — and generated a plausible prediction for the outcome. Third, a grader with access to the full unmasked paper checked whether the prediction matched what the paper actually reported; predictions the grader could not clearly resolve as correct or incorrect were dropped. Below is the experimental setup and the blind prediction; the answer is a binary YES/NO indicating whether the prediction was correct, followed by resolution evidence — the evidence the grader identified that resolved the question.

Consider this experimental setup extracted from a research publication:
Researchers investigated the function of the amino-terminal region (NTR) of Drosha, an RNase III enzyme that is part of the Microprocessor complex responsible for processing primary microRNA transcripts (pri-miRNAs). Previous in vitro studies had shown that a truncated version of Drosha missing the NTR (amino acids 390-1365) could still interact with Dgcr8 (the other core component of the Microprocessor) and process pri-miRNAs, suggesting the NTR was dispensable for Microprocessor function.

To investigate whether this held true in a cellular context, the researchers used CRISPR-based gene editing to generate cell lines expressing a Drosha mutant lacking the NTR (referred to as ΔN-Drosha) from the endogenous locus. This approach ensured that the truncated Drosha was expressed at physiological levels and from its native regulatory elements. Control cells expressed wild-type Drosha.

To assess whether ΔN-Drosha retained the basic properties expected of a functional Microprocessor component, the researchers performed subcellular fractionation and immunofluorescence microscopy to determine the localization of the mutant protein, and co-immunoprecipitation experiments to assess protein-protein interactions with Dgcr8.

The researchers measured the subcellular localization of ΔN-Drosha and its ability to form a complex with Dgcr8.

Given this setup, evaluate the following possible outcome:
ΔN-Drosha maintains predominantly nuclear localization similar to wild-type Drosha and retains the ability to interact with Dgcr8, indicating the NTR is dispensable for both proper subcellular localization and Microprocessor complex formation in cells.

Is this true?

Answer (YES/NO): NO